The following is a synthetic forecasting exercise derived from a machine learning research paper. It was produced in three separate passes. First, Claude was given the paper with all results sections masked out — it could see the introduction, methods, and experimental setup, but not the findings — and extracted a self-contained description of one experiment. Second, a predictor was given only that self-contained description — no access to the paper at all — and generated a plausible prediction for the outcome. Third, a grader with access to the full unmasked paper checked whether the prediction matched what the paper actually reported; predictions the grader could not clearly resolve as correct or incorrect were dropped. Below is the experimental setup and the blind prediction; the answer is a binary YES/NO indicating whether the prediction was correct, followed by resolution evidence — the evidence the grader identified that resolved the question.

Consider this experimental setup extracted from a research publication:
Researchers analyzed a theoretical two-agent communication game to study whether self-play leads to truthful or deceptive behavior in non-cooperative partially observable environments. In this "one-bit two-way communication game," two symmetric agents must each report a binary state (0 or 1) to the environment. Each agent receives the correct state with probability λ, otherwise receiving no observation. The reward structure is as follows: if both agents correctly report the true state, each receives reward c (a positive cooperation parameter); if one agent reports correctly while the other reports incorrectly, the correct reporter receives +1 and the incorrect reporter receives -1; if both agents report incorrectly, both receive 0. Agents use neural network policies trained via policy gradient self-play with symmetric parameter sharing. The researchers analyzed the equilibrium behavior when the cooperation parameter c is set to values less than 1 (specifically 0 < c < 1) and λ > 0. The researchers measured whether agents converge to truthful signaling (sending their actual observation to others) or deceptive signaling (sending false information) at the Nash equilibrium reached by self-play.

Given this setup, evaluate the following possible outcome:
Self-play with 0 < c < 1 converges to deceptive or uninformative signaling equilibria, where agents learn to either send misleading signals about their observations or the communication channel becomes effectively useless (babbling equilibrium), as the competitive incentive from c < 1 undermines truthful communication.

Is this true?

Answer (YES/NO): YES